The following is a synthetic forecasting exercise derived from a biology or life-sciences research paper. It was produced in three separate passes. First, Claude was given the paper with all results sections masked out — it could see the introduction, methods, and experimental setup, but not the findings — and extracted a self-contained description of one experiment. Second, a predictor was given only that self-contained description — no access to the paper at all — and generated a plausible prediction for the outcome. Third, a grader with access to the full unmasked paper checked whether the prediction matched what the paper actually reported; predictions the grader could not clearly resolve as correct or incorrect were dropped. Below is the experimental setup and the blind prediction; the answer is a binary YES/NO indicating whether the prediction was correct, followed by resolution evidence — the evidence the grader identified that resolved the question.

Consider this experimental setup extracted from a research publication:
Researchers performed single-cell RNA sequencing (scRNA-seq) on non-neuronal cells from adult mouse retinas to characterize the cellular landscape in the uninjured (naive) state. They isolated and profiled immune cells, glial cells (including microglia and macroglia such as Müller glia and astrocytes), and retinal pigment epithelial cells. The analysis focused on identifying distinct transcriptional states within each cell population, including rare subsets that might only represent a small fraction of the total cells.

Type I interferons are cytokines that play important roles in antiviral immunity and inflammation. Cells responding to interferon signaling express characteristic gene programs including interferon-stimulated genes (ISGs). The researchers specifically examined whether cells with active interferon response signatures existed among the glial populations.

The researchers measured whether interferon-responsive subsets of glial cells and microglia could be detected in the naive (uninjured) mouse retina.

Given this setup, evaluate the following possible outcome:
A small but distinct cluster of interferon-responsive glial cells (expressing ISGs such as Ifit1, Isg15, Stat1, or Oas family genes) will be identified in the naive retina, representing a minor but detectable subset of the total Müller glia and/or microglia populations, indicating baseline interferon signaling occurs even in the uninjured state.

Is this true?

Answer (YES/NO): YES